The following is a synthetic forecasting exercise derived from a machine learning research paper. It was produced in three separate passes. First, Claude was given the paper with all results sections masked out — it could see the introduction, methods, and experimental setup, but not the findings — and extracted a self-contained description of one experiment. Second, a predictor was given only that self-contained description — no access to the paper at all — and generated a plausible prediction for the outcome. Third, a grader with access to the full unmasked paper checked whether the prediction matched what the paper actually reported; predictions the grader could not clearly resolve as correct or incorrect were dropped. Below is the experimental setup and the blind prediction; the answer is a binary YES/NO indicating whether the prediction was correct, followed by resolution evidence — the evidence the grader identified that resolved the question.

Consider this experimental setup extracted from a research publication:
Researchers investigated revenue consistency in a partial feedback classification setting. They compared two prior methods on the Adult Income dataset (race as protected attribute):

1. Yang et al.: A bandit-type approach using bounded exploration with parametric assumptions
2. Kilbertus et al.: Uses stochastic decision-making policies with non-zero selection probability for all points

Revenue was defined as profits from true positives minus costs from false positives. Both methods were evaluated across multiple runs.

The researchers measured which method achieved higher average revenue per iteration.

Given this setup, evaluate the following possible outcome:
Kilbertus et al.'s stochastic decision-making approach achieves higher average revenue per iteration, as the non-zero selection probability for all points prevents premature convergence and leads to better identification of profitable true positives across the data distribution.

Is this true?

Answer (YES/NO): YES